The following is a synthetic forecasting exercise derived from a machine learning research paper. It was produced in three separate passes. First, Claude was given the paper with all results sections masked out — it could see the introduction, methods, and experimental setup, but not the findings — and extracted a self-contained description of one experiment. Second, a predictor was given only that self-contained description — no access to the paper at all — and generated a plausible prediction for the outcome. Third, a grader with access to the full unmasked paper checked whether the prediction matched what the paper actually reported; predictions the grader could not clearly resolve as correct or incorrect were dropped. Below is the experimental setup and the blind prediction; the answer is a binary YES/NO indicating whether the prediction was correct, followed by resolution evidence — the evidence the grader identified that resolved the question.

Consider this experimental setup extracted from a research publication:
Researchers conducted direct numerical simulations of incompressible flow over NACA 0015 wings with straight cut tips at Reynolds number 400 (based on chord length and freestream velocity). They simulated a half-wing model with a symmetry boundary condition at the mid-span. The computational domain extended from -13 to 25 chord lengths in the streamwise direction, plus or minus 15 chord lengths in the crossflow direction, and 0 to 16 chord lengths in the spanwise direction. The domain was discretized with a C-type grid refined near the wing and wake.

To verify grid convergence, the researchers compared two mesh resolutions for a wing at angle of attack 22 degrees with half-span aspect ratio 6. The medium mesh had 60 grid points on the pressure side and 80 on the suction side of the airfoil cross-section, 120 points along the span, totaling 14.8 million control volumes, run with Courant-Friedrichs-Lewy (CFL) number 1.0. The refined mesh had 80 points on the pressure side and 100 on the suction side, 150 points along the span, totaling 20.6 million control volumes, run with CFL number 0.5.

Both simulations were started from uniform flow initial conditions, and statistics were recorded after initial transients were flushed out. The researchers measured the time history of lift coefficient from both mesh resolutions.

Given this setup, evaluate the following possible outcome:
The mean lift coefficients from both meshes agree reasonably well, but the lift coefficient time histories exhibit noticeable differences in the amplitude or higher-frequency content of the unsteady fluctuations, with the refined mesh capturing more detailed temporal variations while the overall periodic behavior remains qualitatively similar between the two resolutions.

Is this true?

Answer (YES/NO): NO